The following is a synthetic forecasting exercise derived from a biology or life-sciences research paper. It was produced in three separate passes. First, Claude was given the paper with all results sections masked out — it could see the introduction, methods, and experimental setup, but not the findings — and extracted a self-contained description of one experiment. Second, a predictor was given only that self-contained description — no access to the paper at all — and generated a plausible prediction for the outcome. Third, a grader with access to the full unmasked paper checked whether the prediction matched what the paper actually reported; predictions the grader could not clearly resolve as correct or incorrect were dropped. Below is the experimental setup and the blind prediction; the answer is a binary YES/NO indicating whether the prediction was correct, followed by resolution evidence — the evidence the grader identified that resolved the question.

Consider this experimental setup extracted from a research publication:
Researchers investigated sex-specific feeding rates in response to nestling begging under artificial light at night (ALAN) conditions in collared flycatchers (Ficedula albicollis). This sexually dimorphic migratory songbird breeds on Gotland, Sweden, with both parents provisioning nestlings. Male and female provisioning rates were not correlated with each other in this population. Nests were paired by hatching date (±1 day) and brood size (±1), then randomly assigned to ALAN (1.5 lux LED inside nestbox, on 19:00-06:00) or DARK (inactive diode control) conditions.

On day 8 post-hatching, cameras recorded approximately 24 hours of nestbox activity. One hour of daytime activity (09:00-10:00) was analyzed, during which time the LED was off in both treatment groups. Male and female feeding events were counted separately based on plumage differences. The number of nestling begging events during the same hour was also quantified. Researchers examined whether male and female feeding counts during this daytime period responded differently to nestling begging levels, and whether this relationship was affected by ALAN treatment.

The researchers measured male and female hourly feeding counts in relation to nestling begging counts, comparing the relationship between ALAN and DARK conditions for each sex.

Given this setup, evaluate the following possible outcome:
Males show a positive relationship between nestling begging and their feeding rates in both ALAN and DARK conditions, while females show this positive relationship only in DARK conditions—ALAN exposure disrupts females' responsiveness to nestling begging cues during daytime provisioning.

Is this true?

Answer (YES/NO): NO